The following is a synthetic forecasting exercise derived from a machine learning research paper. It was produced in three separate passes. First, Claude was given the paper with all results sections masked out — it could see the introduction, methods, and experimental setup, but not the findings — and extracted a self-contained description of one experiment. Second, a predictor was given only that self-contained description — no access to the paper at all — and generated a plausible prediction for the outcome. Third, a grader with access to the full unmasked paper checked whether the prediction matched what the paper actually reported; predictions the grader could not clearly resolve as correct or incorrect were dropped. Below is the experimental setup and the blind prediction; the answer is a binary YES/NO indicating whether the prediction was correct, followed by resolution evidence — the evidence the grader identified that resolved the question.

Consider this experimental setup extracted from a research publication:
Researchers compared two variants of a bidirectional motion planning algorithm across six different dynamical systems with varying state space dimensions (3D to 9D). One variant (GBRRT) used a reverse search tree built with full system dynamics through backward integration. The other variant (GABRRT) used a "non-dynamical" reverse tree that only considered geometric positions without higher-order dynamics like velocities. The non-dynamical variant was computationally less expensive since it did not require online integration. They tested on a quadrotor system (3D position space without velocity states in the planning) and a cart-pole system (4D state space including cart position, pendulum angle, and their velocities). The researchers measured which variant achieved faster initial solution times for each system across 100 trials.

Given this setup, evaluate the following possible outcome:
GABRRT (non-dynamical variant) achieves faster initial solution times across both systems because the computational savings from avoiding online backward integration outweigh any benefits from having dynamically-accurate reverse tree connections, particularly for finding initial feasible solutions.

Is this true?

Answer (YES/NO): NO